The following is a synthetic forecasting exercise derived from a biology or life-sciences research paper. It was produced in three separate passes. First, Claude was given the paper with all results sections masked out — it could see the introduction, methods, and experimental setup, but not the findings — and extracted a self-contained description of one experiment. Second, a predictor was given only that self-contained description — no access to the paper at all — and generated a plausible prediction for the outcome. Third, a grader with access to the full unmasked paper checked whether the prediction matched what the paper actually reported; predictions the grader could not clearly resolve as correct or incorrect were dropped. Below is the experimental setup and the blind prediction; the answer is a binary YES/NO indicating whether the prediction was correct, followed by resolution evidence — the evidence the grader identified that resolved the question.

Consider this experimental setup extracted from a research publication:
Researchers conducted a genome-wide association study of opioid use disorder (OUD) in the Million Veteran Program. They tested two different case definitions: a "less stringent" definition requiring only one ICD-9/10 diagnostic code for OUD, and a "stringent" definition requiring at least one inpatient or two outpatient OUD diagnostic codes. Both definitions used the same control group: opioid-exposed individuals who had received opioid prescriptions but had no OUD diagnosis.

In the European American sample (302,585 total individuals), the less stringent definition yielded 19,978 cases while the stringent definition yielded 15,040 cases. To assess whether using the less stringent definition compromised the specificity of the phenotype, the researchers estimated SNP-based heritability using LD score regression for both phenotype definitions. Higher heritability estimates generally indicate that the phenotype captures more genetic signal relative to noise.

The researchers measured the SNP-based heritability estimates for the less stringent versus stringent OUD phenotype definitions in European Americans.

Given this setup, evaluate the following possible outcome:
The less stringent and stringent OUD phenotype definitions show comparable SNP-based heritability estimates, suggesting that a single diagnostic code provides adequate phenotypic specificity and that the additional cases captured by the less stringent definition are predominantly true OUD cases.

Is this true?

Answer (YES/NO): YES